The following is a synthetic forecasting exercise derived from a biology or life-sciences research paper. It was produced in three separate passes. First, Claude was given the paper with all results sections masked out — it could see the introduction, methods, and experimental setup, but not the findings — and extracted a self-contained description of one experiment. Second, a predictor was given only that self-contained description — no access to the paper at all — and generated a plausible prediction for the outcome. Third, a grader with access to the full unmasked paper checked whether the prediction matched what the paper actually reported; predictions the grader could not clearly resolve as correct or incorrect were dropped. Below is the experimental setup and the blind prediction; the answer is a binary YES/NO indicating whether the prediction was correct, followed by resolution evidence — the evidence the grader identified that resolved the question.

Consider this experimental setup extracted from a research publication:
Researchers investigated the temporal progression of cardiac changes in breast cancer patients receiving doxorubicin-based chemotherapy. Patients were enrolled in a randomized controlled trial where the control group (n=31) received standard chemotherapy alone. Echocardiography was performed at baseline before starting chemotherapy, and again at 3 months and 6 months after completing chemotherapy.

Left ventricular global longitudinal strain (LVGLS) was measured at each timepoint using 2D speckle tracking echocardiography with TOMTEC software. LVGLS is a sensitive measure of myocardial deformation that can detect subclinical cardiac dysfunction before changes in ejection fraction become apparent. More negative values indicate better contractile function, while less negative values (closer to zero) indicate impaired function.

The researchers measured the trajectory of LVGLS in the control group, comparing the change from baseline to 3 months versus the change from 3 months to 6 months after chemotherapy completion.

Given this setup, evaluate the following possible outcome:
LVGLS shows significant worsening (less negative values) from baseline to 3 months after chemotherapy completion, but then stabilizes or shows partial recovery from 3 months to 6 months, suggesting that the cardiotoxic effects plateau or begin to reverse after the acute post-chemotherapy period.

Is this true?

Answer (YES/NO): YES